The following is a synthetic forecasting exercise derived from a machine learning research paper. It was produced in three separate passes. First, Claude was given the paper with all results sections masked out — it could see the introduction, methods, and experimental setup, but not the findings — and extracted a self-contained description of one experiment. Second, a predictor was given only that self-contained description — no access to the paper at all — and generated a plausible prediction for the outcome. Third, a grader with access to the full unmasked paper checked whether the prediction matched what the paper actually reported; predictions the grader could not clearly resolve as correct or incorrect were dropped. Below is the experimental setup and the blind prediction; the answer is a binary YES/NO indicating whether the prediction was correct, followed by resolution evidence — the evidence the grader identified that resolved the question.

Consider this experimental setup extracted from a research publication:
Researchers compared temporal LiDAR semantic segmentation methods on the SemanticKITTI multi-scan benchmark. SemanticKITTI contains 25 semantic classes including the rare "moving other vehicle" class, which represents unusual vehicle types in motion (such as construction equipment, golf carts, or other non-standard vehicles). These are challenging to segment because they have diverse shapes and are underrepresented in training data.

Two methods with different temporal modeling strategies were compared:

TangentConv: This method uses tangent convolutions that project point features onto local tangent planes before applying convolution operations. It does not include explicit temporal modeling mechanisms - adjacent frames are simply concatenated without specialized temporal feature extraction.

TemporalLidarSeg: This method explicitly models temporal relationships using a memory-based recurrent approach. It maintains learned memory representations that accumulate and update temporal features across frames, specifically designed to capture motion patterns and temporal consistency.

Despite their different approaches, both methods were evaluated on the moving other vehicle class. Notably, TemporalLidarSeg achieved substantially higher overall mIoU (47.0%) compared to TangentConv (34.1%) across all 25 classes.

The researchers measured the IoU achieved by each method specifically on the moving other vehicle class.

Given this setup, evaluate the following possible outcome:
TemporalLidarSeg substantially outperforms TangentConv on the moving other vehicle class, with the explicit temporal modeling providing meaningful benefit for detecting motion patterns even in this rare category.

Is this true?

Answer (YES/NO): NO